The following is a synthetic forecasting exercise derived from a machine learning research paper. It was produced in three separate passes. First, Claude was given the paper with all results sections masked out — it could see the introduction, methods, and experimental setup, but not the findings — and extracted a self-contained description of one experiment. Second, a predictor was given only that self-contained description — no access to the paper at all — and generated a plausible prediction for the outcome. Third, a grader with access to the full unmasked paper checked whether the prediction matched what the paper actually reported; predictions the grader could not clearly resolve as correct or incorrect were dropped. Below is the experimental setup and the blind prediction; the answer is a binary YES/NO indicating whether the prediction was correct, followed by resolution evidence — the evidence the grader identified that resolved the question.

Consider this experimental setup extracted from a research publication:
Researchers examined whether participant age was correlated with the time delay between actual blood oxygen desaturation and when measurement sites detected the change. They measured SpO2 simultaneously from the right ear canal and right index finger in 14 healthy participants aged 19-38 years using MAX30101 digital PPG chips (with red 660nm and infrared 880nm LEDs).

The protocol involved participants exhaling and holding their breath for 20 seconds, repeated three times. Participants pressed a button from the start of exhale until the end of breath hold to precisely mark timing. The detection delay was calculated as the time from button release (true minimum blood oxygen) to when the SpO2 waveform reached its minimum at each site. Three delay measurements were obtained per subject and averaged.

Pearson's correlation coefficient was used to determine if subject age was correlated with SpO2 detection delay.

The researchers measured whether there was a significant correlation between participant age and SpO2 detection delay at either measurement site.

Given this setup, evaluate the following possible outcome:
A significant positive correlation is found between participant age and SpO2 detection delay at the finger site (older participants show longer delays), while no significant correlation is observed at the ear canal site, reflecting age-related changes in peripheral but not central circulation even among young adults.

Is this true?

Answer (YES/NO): NO